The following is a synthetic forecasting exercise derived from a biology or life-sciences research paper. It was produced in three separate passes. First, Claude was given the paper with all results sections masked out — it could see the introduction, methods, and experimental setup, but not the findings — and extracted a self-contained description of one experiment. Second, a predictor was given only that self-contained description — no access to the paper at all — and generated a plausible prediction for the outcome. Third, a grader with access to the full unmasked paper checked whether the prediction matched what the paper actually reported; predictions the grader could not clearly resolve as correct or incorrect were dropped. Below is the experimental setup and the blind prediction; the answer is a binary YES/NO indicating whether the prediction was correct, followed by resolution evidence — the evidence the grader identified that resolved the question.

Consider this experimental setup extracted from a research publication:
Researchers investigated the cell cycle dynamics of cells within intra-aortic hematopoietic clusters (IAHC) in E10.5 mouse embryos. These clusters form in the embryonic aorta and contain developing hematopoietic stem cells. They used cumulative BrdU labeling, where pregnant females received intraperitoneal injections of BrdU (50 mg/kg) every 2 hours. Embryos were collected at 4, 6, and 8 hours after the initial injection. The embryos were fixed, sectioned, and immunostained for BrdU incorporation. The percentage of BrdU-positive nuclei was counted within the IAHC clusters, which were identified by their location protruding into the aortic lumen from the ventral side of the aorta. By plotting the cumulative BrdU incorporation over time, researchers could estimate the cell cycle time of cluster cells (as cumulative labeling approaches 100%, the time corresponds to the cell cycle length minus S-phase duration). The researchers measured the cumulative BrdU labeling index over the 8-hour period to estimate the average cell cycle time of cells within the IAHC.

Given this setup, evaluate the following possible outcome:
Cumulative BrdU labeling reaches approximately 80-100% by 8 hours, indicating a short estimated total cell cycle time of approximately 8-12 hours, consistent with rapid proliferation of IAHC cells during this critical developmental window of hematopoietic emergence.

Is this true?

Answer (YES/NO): NO